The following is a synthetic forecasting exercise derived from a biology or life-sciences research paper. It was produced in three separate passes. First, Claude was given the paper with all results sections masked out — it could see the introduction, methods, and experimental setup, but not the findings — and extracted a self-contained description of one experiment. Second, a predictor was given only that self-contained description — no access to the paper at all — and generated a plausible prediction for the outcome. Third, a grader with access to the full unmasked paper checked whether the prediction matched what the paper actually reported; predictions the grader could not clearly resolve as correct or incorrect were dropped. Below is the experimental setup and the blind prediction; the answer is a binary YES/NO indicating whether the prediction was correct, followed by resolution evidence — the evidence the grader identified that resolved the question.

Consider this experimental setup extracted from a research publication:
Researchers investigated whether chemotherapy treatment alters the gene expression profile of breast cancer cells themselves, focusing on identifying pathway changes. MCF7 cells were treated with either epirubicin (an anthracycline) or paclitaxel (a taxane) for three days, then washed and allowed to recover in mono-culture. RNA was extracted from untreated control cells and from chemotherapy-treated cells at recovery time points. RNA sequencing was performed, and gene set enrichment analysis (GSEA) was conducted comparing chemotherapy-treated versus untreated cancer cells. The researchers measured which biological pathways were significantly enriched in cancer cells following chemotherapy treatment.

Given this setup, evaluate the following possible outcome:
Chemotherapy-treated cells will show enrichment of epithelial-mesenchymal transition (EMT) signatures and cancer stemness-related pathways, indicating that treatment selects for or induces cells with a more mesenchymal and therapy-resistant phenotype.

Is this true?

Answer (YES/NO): NO